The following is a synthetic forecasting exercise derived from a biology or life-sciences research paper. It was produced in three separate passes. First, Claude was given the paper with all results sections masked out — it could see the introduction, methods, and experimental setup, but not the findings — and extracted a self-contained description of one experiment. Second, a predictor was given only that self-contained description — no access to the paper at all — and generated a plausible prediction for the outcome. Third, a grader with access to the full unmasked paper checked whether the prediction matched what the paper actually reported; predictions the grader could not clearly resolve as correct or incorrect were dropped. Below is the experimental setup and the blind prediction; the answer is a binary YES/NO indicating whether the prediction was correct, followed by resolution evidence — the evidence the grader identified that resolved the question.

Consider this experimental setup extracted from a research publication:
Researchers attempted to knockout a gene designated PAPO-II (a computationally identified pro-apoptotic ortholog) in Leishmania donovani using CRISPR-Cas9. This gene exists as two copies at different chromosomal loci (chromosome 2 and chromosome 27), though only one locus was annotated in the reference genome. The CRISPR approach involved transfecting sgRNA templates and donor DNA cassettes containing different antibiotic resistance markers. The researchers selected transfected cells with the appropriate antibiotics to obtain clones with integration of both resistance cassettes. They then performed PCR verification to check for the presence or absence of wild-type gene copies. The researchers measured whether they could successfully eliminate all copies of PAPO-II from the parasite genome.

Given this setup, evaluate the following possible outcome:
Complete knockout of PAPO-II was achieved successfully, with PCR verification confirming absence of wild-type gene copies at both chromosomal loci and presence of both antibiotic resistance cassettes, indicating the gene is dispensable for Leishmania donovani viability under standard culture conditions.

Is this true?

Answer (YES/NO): NO